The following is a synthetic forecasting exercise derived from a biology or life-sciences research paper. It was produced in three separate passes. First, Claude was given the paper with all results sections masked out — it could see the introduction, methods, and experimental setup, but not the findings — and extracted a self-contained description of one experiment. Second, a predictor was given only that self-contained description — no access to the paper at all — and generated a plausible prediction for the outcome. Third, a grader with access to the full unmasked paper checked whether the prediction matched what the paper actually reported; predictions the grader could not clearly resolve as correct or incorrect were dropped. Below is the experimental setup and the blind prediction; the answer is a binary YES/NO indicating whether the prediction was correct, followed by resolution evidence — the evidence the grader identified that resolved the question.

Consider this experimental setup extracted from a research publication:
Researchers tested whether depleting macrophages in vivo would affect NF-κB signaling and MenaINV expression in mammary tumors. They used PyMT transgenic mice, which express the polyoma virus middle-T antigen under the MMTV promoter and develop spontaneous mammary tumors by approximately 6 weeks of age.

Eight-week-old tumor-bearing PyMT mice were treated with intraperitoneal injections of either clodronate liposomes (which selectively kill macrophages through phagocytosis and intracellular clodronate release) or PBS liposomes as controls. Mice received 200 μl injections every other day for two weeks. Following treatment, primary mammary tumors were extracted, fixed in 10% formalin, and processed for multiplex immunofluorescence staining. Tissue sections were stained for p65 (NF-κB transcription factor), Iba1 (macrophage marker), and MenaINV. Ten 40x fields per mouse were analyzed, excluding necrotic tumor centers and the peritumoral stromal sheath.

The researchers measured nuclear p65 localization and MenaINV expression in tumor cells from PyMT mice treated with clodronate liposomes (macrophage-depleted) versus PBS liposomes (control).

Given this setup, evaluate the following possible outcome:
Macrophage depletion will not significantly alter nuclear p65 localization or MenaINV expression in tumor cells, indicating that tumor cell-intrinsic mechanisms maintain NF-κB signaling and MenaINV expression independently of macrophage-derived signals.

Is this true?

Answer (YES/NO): NO